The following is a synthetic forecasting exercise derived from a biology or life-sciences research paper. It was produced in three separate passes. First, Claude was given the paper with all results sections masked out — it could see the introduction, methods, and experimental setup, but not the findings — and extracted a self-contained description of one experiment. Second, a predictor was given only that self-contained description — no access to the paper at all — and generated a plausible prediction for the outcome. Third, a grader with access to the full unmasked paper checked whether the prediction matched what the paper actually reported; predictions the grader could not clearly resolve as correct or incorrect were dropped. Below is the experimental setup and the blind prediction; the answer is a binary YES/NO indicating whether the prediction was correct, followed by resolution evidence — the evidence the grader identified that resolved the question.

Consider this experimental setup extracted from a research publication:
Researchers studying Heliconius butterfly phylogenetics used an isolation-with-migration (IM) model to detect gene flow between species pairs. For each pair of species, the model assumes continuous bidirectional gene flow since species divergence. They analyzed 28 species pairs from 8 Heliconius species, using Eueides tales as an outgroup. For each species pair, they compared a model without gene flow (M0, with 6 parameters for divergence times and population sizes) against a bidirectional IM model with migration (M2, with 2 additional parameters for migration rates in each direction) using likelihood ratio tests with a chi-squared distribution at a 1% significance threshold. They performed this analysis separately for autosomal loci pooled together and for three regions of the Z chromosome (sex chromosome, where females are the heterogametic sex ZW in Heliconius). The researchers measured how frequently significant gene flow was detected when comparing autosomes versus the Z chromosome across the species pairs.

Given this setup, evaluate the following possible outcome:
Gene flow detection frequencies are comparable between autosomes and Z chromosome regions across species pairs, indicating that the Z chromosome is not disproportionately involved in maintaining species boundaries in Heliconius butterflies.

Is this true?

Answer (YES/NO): NO